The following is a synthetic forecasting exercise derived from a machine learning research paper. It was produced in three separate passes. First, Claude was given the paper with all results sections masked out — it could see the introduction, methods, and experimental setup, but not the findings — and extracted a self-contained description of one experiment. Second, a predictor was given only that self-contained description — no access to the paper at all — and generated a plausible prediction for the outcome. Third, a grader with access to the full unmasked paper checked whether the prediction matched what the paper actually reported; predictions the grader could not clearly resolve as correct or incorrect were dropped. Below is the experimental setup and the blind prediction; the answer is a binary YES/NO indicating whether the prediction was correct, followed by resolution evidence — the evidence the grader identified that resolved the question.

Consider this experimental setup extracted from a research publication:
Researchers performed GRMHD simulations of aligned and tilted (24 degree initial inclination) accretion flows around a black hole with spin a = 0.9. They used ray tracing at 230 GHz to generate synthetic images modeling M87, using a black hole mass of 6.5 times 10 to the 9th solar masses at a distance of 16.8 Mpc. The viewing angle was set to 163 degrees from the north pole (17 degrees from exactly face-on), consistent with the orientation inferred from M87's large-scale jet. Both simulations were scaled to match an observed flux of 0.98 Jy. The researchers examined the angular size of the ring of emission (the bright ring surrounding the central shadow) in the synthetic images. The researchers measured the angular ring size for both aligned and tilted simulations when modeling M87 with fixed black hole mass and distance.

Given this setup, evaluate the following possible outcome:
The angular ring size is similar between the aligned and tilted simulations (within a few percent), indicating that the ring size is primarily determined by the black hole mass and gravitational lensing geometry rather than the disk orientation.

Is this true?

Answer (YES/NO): NO